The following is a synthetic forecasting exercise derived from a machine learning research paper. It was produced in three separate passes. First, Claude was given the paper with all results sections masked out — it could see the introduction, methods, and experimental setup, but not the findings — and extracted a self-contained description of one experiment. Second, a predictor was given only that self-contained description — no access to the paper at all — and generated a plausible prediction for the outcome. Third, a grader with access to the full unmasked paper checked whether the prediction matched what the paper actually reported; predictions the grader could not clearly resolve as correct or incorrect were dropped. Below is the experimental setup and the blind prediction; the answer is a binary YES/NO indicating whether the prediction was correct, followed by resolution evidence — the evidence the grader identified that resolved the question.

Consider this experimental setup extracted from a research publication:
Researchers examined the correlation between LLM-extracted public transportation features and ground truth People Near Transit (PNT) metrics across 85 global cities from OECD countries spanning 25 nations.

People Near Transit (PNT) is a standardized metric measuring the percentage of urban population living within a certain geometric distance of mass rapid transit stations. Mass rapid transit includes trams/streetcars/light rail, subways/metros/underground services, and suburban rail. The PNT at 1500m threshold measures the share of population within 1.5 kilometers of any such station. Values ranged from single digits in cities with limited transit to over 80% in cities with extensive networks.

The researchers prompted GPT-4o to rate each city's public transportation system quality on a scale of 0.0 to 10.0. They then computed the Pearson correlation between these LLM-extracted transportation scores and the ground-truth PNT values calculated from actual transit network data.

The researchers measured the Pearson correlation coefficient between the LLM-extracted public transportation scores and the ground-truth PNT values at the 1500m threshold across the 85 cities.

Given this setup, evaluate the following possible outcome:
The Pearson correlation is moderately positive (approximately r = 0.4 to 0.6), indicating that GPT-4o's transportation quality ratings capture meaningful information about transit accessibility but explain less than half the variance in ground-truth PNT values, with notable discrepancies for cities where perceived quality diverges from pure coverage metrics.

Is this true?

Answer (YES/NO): NO